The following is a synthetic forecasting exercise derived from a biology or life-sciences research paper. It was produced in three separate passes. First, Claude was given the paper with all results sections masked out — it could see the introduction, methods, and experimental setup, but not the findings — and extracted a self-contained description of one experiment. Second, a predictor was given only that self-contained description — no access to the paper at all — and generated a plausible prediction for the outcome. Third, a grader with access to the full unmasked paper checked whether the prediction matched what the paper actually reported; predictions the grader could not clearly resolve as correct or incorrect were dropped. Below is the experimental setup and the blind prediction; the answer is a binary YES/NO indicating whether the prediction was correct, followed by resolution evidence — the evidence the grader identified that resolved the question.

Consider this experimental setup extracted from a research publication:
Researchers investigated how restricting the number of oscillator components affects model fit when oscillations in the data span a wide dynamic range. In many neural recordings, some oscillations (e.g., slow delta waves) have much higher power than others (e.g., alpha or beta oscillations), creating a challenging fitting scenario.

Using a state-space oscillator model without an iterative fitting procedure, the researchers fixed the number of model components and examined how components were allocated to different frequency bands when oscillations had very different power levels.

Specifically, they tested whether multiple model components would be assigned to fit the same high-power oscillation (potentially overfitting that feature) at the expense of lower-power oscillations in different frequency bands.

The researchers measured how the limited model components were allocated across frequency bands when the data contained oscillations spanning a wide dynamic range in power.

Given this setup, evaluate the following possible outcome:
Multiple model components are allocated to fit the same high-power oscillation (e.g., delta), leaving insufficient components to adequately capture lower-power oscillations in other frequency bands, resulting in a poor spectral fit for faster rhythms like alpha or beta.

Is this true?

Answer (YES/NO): YES